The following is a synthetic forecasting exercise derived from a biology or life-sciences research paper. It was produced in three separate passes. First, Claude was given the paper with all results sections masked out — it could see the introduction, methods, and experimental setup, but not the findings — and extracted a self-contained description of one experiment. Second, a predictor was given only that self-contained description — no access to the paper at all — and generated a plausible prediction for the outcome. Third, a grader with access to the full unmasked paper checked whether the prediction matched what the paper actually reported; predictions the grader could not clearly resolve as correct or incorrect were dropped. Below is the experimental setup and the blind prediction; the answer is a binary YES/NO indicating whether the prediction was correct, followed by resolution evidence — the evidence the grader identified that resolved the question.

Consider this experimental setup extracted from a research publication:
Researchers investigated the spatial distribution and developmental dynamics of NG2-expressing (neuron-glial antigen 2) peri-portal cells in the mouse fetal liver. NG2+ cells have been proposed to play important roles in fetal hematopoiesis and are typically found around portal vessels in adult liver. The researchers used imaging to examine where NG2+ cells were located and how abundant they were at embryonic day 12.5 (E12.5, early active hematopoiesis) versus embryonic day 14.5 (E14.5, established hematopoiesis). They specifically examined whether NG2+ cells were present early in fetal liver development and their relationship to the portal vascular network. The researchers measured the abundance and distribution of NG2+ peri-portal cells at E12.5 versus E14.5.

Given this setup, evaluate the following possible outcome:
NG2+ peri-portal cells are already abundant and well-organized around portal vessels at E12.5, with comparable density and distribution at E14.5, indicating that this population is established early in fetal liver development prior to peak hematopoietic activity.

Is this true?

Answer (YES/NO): NO